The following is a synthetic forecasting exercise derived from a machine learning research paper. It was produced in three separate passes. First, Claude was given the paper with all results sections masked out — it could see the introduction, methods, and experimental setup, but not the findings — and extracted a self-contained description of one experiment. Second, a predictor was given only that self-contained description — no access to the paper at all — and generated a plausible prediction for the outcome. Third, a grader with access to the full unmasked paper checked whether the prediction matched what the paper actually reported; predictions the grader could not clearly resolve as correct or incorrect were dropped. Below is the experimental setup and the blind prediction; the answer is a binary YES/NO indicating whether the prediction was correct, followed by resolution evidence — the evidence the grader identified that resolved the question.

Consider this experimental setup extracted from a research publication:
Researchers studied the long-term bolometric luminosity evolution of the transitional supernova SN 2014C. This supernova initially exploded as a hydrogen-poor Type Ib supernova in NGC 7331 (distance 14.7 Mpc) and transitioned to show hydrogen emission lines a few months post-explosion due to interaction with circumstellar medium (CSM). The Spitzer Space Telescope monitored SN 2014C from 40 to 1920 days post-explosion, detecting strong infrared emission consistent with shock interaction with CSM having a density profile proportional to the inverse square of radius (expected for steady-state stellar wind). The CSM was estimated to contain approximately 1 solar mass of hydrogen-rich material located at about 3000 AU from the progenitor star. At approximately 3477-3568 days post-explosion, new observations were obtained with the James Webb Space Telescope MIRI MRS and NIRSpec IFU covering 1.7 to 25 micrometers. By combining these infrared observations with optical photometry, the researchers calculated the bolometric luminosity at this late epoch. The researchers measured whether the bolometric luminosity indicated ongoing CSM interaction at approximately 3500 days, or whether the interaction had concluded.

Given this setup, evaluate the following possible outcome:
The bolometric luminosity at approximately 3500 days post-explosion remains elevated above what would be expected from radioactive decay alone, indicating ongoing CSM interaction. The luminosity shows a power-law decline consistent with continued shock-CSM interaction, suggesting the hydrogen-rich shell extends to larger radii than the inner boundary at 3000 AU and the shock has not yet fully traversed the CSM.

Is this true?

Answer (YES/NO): YES